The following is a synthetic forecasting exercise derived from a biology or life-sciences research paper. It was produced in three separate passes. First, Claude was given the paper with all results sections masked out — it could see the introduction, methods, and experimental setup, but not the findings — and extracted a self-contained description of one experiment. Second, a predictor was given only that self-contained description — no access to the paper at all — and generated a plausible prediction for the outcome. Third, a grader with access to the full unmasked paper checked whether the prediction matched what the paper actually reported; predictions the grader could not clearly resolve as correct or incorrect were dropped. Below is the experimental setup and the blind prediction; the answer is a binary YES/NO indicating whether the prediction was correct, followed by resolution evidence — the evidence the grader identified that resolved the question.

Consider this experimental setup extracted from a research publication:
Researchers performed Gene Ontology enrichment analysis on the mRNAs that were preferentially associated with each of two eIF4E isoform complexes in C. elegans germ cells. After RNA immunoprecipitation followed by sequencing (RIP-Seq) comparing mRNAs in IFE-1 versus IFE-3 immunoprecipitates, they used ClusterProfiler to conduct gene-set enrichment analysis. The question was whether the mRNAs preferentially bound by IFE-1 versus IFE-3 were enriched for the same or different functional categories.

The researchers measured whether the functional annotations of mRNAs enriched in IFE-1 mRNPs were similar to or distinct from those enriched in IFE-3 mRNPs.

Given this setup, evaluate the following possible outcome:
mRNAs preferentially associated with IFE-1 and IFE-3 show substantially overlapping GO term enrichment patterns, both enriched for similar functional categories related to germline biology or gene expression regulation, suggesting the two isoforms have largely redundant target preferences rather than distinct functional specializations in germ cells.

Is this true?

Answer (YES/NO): NO